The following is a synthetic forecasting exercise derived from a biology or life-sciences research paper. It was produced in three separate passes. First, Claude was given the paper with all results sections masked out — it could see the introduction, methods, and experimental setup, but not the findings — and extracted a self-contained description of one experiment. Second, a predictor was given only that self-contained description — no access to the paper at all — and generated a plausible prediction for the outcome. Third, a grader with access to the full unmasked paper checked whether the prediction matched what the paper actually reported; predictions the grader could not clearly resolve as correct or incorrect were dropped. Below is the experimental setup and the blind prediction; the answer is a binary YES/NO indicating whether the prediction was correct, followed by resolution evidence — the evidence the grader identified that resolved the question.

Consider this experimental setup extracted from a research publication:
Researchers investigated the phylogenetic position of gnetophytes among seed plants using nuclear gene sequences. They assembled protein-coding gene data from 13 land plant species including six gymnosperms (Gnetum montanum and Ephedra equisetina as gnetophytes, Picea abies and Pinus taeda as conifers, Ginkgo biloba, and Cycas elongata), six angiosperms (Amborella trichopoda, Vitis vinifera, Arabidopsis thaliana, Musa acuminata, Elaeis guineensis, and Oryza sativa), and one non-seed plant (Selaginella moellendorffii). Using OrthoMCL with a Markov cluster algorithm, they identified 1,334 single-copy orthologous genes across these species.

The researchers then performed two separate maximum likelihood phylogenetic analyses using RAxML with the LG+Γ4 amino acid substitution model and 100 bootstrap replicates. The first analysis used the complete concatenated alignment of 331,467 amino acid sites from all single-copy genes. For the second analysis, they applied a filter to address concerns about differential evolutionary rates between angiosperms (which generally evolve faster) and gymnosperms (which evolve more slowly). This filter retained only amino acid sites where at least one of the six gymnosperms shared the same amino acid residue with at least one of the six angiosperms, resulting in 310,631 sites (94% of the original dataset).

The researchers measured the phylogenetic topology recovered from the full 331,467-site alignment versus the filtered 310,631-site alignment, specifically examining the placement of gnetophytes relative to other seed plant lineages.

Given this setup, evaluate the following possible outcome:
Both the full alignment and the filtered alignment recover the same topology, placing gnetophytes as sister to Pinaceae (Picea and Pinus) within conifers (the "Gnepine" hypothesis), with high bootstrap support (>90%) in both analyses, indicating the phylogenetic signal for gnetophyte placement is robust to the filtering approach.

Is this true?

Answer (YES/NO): NO